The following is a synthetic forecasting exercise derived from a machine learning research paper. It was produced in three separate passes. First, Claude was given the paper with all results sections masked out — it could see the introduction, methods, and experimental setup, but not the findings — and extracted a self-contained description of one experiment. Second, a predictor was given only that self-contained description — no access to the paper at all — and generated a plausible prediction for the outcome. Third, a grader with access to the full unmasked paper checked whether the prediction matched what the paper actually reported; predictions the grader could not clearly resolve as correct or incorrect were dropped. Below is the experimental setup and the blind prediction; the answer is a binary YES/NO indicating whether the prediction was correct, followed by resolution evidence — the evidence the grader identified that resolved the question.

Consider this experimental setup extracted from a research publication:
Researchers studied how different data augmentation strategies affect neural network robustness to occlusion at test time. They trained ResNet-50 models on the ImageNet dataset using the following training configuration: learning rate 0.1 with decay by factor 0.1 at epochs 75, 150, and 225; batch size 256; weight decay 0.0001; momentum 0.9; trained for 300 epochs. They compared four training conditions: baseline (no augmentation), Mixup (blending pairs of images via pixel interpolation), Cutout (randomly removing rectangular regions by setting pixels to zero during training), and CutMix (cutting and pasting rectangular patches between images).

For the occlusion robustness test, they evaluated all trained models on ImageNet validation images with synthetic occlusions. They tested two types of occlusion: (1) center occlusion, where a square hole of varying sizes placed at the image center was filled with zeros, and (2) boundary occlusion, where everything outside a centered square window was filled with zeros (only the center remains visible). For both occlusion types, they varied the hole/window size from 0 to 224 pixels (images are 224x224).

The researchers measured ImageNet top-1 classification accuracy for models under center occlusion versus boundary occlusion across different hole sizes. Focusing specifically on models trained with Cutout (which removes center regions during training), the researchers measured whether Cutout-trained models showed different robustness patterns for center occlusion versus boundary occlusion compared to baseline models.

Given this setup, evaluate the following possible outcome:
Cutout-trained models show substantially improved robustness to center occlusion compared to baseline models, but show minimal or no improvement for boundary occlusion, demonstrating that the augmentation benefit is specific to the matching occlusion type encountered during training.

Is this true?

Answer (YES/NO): NO